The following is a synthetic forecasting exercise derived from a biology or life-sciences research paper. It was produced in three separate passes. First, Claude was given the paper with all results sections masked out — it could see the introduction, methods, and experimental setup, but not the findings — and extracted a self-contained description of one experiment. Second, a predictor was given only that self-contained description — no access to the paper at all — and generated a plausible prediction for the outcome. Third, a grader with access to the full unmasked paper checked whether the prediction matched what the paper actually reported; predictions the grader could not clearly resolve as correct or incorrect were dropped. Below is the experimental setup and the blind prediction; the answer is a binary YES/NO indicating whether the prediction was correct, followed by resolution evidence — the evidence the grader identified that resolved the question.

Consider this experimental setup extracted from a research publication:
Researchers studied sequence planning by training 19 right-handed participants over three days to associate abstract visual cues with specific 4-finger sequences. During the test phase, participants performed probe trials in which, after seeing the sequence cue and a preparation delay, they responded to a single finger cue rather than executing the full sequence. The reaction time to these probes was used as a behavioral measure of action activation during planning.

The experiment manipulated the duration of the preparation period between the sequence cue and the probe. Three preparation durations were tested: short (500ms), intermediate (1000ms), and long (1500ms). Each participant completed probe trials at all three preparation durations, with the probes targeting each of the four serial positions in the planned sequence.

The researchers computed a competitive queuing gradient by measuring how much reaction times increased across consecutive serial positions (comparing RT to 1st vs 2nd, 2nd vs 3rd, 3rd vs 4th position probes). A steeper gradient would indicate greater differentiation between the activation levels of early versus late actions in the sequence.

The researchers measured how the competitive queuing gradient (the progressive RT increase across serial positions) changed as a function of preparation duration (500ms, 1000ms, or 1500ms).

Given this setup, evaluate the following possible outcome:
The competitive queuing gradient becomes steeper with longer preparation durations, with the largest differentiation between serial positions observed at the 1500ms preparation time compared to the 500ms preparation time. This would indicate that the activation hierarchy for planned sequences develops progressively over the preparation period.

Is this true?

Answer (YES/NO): YES